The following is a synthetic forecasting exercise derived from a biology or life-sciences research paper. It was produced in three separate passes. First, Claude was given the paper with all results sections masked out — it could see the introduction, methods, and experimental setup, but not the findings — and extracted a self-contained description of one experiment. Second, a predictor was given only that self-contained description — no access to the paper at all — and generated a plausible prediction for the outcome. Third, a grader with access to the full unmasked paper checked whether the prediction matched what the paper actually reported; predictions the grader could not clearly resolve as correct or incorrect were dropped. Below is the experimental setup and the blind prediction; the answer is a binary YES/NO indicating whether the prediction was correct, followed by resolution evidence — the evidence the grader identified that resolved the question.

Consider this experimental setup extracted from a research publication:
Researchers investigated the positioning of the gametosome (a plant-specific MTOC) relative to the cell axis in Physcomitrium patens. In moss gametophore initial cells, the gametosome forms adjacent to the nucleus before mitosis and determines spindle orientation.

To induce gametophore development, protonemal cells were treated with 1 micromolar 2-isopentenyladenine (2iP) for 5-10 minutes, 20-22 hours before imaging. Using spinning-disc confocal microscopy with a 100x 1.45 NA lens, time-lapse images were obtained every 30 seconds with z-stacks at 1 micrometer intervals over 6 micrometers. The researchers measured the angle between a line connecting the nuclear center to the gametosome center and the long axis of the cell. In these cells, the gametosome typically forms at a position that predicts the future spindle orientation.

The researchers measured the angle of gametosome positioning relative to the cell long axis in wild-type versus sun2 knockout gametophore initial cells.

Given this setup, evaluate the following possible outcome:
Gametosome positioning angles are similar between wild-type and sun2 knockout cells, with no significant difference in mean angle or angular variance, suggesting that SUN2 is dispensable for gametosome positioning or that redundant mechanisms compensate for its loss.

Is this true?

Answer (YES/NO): NO